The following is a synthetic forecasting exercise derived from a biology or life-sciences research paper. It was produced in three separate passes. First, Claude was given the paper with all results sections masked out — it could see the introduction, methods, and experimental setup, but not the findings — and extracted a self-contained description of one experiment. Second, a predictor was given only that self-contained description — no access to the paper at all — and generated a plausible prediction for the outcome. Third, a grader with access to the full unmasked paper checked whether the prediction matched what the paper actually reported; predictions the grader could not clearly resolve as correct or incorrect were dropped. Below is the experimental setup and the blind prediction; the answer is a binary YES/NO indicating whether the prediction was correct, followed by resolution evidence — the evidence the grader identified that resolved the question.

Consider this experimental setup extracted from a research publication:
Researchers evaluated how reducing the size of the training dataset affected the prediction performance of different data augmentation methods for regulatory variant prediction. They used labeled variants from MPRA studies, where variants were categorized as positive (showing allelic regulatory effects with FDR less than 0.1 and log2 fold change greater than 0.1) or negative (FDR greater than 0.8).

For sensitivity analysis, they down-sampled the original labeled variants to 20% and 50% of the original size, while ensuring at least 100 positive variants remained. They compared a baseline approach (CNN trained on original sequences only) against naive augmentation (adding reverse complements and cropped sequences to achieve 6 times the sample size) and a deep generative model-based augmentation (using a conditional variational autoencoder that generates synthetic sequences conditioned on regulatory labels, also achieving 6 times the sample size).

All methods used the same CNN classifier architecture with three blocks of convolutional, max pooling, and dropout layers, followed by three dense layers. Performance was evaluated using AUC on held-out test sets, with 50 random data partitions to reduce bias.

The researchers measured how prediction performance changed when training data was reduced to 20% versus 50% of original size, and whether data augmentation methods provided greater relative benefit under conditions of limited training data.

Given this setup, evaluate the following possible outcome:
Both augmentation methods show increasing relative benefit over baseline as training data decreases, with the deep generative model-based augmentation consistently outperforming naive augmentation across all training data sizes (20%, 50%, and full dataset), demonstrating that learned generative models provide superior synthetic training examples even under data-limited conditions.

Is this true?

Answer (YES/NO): YES